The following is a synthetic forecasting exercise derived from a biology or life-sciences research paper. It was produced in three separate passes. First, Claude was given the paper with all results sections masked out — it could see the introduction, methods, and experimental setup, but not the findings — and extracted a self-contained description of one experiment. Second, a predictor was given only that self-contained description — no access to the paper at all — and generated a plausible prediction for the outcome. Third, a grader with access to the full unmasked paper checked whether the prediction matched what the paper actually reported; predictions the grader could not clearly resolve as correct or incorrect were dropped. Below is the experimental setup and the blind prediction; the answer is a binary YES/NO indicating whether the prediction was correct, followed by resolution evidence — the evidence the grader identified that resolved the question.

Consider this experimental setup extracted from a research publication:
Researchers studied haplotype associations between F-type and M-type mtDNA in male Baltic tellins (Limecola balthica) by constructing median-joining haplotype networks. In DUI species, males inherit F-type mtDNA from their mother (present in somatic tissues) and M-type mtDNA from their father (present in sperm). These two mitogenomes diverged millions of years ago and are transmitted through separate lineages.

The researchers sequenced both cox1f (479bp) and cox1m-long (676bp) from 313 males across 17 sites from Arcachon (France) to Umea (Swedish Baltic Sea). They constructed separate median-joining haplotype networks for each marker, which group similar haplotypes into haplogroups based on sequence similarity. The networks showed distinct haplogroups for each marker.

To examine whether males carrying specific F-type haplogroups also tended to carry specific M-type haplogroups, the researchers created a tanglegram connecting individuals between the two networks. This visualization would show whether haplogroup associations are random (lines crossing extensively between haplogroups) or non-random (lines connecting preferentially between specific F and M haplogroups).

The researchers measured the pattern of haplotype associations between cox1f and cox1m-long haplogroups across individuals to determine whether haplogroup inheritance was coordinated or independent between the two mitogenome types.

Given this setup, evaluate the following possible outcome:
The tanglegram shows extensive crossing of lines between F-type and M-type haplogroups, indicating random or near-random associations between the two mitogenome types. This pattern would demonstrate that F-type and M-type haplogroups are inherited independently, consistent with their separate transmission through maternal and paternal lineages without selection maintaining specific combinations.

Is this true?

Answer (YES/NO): NO